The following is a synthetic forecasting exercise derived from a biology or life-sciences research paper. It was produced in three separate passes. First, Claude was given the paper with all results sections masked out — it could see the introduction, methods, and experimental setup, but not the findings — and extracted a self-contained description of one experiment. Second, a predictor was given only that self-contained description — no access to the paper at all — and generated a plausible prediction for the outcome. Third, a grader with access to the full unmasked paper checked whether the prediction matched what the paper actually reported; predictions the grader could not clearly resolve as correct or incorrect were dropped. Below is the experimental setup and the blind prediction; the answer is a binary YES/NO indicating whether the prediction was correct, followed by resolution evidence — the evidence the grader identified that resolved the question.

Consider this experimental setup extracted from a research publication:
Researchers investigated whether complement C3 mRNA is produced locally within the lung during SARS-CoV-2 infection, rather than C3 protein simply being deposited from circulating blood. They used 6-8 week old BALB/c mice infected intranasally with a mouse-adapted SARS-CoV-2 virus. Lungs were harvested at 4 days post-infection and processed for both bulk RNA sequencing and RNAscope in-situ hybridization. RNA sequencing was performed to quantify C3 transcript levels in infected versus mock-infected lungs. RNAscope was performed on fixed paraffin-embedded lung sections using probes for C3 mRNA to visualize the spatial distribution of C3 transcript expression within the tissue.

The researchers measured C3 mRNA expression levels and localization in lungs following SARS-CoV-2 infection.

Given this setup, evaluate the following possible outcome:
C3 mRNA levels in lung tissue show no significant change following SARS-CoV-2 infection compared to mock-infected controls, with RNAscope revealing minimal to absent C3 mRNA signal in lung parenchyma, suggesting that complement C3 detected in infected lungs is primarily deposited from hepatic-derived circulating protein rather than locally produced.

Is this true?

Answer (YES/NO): NO